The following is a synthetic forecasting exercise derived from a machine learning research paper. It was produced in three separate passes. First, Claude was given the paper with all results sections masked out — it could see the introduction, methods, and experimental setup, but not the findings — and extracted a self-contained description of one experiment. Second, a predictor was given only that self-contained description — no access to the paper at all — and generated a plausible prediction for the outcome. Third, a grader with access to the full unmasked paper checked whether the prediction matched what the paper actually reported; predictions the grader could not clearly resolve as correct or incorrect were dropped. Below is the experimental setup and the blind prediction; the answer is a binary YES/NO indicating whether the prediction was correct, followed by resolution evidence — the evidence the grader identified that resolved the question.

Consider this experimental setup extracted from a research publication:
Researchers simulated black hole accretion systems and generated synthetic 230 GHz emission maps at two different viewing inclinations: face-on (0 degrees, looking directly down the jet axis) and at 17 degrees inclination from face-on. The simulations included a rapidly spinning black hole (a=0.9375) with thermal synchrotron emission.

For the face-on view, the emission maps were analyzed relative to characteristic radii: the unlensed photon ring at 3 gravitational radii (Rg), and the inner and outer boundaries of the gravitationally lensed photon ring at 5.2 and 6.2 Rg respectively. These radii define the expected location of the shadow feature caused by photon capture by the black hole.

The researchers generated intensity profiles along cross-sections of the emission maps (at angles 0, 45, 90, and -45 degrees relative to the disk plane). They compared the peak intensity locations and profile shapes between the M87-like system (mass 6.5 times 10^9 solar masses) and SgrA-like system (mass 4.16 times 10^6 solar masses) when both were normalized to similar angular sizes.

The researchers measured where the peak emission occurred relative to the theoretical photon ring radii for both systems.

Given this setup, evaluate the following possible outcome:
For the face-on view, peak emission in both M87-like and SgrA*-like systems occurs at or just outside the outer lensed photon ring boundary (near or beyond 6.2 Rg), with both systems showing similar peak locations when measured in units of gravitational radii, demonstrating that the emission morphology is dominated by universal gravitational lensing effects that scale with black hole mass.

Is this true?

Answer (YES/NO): NO